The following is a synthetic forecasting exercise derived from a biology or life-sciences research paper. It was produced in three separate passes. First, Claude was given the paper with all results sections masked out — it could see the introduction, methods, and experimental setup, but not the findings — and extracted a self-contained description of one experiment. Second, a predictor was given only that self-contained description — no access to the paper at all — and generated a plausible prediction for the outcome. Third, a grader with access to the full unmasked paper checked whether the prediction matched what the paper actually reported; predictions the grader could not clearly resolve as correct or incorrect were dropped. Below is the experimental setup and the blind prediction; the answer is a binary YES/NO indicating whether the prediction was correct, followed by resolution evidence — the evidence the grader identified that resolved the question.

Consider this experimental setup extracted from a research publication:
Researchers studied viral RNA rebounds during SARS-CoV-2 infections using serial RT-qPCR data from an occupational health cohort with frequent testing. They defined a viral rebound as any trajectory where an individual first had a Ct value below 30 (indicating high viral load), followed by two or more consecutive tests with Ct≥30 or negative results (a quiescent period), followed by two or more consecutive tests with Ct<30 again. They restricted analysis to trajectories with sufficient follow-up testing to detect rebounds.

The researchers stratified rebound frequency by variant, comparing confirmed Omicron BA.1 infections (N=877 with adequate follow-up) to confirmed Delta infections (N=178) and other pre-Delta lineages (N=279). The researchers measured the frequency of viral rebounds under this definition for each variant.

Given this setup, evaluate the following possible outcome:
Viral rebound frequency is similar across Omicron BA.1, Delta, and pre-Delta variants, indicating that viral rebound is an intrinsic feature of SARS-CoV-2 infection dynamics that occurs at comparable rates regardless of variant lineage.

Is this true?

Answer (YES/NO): NO